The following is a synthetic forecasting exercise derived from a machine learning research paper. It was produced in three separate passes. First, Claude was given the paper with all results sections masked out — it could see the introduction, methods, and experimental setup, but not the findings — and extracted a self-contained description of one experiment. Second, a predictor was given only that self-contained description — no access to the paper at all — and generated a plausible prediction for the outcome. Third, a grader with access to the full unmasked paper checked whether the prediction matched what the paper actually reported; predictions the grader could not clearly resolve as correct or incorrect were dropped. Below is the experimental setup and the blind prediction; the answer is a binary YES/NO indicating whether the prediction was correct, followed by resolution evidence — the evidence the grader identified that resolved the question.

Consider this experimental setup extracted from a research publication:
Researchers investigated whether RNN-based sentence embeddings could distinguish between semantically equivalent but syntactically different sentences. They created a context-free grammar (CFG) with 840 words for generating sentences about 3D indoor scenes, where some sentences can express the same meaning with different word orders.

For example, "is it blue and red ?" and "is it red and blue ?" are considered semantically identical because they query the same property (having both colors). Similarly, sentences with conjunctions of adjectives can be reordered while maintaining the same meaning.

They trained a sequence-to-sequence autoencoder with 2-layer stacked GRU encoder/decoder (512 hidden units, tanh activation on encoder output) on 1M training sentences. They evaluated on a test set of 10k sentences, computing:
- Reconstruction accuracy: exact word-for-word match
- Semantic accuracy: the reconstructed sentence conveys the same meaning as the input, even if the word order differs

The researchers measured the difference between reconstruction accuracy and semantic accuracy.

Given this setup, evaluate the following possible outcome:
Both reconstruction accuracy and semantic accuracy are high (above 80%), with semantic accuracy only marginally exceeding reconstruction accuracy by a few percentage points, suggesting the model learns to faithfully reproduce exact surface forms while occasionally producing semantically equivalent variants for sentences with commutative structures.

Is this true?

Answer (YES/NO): NO